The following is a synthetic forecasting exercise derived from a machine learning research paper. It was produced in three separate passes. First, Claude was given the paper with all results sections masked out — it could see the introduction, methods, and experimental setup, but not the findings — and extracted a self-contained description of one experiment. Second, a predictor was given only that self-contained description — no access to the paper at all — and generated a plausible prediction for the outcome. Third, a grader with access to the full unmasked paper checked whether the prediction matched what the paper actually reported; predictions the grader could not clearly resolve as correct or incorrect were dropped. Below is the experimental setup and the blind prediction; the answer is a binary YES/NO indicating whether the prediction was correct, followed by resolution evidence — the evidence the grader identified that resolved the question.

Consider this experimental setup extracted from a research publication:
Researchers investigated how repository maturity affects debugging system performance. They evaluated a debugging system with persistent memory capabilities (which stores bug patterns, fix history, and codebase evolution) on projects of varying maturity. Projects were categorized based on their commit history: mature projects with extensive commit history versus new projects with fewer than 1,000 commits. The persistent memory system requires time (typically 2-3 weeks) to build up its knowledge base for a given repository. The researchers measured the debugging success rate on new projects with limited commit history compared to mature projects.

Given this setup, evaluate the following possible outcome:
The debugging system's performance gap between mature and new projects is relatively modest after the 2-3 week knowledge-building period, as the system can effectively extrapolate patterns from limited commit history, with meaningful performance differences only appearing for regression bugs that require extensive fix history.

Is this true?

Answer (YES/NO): NO